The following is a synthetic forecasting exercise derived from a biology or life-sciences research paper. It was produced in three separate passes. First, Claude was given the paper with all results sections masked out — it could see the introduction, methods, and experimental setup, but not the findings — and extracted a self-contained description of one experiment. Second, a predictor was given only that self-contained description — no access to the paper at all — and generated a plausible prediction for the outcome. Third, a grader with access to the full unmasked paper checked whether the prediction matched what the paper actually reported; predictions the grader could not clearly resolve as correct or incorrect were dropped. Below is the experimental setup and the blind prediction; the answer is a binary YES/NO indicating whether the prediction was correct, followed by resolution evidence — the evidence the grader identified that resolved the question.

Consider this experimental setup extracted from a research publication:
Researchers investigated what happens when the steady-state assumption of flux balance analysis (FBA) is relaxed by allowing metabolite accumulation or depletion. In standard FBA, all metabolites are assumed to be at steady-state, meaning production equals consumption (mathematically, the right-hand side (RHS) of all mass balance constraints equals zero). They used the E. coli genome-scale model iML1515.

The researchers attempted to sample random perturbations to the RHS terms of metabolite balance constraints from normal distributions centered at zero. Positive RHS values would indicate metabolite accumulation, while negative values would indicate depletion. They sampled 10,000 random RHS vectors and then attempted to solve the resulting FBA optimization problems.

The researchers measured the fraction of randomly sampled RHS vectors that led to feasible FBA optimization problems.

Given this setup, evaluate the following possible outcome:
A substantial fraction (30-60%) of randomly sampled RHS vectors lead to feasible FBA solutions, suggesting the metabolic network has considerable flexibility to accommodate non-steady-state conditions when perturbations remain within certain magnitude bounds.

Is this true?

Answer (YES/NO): NO